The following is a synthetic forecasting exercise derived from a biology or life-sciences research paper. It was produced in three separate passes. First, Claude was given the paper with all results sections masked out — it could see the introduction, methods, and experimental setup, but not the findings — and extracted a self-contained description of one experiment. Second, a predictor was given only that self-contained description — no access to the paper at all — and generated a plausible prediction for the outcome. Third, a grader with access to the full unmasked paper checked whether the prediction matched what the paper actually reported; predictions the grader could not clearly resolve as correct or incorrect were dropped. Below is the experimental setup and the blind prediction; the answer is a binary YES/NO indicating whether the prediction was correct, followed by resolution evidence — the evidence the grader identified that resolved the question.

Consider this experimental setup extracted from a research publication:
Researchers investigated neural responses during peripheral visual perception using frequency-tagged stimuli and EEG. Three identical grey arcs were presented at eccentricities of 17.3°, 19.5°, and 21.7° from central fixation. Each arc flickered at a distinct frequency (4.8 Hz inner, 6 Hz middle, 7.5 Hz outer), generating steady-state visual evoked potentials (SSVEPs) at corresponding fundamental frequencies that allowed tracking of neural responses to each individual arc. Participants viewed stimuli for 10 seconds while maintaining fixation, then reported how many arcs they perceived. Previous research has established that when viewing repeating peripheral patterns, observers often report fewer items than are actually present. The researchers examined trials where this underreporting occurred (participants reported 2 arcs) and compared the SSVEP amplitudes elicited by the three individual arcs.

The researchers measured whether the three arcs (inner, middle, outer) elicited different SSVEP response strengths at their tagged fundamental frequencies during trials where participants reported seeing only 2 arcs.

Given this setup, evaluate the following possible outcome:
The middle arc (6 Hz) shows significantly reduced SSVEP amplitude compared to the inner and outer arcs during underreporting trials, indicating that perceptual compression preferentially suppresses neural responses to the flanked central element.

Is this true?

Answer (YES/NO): NO